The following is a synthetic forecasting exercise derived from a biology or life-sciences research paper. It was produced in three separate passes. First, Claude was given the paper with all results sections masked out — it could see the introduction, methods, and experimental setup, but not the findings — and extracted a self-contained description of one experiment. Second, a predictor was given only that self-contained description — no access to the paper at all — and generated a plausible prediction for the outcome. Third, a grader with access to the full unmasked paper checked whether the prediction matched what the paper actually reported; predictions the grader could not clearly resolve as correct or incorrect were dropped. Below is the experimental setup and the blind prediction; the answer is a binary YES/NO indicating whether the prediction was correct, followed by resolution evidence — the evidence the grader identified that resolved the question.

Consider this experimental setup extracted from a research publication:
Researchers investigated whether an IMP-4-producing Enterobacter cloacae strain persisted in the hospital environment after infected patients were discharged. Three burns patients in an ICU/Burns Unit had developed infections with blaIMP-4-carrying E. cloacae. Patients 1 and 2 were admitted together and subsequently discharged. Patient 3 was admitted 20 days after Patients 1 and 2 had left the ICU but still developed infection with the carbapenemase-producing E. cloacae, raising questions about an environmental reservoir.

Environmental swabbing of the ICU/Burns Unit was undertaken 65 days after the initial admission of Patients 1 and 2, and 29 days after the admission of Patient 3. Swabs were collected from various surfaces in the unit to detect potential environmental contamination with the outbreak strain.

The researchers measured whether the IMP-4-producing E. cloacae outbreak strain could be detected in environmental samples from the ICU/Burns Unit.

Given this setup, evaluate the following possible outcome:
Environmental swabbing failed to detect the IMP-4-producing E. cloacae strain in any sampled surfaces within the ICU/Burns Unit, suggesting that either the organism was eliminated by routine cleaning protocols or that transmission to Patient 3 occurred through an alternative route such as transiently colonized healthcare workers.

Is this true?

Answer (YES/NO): YES